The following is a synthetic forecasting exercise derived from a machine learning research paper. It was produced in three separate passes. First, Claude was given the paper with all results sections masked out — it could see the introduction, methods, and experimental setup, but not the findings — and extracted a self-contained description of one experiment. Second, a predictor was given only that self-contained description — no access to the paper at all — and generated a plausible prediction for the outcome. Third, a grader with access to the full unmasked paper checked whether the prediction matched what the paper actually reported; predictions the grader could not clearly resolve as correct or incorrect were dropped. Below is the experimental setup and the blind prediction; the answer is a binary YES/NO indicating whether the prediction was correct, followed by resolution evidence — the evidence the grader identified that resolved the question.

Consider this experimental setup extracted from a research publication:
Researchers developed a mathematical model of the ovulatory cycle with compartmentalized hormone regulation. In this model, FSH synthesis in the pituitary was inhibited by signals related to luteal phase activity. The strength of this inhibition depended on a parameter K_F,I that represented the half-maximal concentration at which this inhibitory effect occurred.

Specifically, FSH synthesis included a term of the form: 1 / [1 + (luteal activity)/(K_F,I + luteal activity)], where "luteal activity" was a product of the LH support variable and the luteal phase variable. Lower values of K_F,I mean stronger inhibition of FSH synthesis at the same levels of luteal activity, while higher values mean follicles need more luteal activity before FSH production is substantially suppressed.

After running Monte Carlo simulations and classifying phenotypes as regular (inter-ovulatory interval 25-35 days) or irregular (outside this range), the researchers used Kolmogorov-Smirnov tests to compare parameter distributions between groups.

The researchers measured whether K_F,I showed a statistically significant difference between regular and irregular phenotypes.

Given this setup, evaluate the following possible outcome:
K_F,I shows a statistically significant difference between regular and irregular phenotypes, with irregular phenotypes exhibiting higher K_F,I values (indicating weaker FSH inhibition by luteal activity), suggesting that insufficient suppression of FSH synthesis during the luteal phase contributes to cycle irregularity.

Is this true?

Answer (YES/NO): NO